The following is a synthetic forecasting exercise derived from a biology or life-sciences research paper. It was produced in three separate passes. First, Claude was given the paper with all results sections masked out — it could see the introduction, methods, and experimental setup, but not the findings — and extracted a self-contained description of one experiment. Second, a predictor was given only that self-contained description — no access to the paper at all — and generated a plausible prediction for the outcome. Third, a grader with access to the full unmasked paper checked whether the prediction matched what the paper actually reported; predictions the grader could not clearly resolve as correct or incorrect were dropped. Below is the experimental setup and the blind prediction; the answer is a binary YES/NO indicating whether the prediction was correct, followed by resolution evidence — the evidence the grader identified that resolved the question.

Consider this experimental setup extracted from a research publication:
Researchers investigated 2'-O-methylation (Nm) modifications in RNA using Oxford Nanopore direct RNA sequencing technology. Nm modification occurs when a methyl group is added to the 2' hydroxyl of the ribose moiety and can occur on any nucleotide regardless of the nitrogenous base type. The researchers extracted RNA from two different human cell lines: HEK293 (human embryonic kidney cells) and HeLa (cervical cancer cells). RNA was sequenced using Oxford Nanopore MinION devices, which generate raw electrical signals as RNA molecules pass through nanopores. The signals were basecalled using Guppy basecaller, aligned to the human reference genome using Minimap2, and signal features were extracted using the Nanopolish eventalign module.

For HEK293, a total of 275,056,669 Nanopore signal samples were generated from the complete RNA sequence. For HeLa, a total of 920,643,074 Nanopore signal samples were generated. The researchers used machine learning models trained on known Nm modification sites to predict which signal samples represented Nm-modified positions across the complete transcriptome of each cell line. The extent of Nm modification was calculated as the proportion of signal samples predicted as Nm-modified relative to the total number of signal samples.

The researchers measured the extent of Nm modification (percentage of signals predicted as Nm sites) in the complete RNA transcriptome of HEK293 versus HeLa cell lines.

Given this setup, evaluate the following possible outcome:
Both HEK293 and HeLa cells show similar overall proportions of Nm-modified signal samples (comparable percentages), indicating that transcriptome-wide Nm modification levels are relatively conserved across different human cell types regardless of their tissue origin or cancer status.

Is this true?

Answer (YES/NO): NO